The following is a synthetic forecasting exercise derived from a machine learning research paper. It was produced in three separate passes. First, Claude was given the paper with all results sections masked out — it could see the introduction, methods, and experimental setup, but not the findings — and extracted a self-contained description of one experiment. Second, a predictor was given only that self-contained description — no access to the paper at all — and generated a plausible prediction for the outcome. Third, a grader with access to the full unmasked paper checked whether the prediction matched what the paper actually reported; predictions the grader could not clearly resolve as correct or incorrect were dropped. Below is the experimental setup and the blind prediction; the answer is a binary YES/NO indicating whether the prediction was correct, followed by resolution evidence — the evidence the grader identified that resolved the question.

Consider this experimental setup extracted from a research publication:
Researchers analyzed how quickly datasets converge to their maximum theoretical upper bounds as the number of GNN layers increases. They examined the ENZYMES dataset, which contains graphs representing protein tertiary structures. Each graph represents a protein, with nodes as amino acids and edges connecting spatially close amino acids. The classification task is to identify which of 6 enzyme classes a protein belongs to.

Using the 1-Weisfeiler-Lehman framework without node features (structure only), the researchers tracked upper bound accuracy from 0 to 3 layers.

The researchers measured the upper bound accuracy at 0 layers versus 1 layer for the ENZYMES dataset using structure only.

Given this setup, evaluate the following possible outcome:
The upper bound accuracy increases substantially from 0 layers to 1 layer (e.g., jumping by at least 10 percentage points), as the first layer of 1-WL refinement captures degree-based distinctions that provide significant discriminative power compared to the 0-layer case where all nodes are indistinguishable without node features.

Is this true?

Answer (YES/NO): YES